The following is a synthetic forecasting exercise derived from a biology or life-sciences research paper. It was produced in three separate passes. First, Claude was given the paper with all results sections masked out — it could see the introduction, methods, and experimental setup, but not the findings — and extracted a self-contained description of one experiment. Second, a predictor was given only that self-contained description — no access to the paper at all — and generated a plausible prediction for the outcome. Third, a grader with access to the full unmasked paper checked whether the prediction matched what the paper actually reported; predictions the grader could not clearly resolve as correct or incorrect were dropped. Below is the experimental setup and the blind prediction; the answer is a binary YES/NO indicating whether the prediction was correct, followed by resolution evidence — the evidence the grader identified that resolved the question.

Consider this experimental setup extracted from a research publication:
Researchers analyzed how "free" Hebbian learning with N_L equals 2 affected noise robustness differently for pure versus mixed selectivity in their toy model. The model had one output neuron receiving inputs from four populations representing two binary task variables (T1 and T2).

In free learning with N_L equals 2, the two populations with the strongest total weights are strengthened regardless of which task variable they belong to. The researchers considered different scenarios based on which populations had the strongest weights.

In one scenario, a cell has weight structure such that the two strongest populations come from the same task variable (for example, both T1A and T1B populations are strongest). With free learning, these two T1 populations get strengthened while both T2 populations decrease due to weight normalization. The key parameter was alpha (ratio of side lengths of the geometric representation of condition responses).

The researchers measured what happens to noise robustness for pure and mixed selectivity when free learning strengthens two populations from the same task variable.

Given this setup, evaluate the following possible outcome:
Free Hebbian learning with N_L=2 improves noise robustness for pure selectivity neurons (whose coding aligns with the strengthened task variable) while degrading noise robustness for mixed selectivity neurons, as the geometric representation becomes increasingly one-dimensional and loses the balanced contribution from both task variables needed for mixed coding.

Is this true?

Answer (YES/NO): NO